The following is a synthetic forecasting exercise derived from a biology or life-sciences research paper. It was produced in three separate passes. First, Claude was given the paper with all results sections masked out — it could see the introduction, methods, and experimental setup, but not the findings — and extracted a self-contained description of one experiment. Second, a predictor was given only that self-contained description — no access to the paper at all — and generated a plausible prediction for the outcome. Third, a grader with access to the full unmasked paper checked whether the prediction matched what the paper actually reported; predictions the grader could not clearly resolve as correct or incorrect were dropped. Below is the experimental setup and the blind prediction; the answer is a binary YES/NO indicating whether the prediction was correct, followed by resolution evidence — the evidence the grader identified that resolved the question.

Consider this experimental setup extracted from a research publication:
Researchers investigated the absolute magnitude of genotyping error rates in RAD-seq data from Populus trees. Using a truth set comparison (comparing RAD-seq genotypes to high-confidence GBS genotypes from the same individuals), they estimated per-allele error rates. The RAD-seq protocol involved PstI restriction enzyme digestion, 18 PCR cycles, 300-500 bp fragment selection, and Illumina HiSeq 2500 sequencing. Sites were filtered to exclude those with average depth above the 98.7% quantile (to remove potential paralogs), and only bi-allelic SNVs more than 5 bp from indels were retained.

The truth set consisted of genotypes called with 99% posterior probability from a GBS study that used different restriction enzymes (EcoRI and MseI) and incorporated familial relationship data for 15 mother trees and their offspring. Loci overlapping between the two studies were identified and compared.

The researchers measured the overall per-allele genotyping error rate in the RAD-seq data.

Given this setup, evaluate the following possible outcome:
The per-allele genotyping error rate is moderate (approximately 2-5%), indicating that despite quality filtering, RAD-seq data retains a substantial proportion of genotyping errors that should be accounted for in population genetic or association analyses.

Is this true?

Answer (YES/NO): NO